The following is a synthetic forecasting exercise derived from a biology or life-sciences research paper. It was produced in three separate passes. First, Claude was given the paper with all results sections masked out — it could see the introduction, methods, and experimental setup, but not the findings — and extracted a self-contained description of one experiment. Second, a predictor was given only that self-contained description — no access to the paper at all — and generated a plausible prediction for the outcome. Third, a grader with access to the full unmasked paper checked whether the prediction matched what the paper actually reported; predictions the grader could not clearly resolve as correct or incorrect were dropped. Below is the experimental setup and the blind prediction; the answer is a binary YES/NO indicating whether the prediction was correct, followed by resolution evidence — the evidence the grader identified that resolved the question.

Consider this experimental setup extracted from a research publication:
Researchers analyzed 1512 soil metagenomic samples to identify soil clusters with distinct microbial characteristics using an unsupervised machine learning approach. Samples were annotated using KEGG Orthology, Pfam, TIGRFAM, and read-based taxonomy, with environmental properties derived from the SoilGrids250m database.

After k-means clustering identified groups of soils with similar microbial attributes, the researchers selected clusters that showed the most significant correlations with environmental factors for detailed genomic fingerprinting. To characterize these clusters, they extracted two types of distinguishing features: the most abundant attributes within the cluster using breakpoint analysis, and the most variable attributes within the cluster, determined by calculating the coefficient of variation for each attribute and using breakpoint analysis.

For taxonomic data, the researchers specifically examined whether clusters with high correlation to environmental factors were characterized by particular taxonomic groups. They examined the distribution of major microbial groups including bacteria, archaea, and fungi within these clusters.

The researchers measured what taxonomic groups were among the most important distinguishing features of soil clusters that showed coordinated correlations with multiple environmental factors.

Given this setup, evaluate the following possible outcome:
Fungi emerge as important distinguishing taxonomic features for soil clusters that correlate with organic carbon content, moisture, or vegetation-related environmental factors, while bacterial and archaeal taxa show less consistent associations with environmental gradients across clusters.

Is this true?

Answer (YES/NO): NO